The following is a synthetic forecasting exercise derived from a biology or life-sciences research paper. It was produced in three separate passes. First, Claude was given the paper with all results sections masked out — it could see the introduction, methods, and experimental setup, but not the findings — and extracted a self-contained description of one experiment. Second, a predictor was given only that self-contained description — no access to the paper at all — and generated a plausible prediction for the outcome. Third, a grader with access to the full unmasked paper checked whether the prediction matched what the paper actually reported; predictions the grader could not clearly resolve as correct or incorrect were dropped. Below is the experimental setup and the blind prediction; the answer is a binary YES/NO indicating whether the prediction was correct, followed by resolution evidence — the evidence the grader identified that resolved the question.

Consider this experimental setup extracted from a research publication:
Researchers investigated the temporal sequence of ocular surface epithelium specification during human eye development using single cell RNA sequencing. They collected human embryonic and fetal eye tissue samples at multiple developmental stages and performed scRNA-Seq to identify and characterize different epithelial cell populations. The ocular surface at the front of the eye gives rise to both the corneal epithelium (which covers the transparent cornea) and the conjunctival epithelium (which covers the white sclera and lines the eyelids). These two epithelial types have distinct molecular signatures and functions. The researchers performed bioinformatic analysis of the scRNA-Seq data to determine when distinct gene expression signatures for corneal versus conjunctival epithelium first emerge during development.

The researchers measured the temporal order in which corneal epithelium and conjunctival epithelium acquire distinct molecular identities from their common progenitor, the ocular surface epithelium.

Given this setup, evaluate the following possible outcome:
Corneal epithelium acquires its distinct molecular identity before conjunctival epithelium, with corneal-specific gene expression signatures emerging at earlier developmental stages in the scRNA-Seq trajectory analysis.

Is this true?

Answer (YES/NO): NO